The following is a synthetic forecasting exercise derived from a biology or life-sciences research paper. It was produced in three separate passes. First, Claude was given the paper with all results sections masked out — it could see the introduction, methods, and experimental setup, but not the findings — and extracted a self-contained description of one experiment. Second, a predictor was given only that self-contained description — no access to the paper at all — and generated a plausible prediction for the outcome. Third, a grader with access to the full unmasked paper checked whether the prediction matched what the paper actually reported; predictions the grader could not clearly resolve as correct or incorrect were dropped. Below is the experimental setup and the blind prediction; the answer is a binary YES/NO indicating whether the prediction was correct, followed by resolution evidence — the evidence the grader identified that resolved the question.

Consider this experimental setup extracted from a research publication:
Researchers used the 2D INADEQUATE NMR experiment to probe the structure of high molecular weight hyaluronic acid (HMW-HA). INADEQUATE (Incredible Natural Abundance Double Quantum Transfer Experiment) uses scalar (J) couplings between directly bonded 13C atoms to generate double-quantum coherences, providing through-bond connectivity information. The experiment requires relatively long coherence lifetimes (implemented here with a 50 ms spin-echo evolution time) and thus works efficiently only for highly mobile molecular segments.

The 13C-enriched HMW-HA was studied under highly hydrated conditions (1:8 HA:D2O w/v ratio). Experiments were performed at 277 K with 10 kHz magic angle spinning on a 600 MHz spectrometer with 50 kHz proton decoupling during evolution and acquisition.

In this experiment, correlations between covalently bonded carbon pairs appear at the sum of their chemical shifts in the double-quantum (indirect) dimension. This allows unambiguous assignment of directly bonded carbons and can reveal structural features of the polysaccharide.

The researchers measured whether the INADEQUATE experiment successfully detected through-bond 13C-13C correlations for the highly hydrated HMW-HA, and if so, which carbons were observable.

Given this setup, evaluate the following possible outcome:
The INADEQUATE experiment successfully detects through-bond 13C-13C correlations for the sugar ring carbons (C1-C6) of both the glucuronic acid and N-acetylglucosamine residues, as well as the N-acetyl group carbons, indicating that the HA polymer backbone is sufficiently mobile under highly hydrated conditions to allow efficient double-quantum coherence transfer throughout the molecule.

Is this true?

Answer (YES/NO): YES